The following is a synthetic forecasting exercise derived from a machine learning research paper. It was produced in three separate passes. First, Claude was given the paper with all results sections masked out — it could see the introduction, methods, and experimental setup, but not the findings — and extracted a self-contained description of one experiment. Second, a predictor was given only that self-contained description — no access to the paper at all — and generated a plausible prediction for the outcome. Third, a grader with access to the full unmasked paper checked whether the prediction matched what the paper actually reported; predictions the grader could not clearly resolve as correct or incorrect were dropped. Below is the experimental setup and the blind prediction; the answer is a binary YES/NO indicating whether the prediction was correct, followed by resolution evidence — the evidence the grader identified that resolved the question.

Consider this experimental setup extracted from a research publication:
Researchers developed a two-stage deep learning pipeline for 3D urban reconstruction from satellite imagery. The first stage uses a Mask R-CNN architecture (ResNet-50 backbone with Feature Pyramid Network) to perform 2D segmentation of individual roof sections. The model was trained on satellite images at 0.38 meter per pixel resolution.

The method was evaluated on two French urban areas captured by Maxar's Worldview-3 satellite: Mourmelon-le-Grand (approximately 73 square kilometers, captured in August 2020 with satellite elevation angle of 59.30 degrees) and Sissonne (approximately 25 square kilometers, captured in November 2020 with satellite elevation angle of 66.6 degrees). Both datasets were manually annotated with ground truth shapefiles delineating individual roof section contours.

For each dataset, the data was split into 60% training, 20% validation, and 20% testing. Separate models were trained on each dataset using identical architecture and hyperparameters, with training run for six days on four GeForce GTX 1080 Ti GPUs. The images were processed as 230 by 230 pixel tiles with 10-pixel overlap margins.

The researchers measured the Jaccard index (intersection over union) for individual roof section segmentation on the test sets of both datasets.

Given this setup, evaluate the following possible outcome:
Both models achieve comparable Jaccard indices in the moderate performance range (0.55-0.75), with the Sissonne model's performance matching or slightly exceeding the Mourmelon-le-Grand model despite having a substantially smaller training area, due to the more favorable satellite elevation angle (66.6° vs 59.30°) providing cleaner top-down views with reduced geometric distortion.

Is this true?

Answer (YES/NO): NO